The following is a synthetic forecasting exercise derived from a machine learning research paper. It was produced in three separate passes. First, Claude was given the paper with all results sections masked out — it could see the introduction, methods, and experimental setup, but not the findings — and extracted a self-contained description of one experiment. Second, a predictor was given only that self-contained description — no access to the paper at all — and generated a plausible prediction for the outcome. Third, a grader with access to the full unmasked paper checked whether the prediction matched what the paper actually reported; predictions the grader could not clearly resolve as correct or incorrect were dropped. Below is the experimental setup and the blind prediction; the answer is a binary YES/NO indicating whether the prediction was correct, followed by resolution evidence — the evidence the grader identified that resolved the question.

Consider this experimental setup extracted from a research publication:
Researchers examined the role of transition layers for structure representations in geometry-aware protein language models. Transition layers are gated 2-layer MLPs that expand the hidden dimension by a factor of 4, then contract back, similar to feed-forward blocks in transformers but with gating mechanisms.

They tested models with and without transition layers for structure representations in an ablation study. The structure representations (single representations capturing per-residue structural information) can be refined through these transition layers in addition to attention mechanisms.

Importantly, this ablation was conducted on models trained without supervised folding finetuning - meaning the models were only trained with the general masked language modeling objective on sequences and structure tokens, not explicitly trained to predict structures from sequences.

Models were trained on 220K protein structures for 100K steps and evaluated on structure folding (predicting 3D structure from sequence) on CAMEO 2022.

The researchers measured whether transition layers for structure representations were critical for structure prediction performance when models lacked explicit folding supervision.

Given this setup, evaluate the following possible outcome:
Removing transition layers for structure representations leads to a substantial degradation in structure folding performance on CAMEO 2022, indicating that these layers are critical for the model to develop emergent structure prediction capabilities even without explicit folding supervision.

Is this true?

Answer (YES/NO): YES